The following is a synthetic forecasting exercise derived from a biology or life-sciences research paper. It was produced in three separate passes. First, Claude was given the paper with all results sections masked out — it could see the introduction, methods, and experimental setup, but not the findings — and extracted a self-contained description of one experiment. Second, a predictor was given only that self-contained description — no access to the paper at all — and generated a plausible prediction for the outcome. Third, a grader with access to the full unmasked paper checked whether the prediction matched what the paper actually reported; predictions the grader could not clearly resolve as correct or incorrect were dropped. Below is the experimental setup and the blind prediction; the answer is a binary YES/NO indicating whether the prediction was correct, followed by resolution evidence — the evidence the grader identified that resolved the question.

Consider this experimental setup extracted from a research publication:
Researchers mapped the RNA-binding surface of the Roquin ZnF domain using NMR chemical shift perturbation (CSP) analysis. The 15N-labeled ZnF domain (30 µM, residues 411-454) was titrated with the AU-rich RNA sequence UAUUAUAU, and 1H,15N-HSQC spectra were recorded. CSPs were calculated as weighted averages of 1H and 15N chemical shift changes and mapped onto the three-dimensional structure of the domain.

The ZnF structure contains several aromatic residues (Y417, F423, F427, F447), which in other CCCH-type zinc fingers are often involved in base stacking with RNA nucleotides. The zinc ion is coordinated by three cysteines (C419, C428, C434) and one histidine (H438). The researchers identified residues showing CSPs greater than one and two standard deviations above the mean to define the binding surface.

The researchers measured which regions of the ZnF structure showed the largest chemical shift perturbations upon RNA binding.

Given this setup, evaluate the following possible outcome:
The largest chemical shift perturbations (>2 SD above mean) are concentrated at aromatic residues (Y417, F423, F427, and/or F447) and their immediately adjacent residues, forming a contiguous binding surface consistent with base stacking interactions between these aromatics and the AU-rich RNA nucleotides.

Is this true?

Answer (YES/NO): NO